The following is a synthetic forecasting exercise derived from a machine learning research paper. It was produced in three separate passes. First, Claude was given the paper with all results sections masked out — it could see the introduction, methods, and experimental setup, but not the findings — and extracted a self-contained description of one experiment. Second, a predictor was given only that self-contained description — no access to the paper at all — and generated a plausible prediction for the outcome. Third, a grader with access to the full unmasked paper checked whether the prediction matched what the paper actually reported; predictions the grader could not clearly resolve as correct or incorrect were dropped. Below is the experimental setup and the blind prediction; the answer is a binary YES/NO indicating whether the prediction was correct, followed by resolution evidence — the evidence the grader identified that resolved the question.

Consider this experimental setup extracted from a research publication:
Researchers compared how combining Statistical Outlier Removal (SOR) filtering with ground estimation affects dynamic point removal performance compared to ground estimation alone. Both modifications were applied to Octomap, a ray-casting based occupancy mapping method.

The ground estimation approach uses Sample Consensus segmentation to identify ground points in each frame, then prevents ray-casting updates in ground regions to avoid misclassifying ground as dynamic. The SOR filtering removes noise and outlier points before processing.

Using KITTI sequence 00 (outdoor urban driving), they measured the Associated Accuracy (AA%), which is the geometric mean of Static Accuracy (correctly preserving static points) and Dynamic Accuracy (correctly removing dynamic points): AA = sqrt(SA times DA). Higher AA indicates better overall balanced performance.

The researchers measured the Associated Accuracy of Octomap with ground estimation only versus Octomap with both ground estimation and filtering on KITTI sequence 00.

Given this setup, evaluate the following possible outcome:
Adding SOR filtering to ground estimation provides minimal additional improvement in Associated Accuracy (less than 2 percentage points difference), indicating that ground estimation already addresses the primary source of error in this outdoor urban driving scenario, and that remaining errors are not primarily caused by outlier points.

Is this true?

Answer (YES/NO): NO